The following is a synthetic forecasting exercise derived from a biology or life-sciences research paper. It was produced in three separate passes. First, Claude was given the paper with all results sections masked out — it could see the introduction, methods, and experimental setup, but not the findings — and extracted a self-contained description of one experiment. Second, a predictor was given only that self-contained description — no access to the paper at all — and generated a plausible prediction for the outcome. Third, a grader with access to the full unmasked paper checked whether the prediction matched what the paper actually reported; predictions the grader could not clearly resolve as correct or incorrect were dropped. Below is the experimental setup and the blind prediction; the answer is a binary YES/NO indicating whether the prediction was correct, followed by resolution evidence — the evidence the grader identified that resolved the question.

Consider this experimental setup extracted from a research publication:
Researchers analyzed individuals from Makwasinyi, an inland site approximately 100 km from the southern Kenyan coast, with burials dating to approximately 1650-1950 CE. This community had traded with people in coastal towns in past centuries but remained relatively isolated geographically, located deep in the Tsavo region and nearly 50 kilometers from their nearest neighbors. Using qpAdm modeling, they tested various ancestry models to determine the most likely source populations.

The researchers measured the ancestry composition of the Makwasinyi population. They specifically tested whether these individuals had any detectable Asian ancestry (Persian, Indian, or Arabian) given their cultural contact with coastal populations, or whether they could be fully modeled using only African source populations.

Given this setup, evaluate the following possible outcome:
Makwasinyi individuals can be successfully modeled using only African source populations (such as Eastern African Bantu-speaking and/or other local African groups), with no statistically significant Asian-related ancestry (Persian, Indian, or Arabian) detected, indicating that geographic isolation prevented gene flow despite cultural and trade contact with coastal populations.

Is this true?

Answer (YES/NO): YES